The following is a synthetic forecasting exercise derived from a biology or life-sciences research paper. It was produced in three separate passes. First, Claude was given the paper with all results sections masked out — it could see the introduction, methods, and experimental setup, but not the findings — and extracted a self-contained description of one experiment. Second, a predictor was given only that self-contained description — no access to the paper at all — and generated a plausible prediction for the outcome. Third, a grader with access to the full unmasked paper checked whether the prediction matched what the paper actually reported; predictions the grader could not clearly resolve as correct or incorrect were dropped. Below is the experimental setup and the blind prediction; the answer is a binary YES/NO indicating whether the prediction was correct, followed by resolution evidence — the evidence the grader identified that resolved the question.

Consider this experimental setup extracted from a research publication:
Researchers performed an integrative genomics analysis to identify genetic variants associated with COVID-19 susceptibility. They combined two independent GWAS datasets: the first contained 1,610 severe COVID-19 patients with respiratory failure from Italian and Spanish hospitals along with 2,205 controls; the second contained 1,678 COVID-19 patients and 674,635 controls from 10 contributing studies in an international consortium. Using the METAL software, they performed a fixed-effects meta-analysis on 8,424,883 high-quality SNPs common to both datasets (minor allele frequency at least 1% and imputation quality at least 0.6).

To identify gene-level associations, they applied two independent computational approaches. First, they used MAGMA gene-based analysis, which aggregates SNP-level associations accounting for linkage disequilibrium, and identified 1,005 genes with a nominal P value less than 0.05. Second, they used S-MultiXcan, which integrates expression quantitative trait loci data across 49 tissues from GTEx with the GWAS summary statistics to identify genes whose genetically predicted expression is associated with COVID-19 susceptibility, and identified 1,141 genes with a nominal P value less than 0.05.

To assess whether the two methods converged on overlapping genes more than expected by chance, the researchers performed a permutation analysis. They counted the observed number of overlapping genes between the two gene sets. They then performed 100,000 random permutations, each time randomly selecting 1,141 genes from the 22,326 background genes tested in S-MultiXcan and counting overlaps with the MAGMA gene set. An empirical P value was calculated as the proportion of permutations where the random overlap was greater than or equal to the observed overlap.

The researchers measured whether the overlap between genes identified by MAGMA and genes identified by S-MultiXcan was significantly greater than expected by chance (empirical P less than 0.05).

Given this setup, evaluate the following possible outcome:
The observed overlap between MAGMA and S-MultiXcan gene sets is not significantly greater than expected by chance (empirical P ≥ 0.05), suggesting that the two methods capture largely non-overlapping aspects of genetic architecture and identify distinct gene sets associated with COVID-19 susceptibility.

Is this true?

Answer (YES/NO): NO